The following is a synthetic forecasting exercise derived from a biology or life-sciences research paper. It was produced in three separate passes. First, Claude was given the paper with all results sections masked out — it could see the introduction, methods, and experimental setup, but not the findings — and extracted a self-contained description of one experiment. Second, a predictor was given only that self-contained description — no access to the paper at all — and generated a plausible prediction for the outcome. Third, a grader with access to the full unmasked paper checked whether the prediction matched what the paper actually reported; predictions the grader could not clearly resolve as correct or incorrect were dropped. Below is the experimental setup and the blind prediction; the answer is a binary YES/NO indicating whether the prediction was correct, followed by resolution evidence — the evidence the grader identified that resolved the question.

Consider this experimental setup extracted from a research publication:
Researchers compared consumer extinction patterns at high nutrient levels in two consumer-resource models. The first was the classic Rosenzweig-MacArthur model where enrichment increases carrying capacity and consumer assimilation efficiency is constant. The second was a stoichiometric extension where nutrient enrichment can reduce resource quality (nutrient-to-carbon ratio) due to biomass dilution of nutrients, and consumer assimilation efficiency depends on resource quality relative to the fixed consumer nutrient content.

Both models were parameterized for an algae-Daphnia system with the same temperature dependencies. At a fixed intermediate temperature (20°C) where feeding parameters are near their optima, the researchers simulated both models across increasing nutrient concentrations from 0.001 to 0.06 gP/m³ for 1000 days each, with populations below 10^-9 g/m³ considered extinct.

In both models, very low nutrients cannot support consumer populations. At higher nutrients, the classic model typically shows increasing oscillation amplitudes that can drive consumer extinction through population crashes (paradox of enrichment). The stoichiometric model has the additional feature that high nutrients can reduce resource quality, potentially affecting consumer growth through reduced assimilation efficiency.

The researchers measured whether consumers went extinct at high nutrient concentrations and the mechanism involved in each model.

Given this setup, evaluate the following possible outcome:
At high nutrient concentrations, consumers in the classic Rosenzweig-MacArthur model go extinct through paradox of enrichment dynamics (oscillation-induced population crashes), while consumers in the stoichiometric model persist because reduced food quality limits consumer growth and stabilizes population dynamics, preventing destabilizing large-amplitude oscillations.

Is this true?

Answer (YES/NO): YES